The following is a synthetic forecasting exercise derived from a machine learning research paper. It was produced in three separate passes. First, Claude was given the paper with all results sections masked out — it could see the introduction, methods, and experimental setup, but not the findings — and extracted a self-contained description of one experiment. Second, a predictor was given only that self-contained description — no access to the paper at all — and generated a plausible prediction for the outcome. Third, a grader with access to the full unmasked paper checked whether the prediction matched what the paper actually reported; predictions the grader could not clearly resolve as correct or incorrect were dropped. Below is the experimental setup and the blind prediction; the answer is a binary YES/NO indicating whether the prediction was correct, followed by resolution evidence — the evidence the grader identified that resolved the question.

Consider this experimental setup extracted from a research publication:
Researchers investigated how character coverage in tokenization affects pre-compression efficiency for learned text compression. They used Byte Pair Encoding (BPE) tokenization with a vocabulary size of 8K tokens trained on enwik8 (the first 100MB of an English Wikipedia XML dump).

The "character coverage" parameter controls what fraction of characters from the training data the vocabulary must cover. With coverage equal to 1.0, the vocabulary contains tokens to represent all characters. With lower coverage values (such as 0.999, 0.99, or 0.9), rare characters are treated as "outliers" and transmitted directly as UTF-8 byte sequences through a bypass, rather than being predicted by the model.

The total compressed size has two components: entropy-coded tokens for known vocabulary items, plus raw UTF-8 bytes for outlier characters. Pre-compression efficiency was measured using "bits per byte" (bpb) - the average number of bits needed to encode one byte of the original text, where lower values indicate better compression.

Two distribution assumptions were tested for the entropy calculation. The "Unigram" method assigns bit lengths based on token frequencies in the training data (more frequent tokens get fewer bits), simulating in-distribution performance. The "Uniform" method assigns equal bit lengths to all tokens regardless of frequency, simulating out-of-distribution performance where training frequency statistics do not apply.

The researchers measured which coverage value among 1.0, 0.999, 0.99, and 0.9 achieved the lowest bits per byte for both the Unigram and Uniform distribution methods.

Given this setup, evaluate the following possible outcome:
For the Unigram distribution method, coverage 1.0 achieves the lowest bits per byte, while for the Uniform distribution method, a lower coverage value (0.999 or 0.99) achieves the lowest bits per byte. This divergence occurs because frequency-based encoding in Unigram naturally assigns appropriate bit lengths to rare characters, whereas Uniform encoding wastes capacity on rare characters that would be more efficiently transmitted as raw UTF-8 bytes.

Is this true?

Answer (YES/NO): NO